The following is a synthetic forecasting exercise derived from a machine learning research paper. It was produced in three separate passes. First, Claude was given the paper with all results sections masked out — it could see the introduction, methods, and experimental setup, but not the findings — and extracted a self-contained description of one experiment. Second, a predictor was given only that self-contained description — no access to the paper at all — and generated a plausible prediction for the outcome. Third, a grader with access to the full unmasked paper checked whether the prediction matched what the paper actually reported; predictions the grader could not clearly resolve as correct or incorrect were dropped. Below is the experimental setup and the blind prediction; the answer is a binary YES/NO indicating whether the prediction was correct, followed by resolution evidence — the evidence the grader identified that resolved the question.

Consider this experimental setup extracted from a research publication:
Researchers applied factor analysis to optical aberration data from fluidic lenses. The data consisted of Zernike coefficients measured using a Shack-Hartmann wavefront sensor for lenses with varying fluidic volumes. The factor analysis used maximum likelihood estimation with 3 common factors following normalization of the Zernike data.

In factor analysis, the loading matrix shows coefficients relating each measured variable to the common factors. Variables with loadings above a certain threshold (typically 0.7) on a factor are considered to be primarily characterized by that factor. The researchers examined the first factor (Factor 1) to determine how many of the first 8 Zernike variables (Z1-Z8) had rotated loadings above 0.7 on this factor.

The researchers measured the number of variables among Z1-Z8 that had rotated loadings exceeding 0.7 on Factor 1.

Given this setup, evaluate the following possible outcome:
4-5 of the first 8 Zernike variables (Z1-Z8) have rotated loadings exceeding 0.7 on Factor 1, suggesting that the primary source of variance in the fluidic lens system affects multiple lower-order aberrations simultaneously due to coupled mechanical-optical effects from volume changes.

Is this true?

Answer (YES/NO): NO